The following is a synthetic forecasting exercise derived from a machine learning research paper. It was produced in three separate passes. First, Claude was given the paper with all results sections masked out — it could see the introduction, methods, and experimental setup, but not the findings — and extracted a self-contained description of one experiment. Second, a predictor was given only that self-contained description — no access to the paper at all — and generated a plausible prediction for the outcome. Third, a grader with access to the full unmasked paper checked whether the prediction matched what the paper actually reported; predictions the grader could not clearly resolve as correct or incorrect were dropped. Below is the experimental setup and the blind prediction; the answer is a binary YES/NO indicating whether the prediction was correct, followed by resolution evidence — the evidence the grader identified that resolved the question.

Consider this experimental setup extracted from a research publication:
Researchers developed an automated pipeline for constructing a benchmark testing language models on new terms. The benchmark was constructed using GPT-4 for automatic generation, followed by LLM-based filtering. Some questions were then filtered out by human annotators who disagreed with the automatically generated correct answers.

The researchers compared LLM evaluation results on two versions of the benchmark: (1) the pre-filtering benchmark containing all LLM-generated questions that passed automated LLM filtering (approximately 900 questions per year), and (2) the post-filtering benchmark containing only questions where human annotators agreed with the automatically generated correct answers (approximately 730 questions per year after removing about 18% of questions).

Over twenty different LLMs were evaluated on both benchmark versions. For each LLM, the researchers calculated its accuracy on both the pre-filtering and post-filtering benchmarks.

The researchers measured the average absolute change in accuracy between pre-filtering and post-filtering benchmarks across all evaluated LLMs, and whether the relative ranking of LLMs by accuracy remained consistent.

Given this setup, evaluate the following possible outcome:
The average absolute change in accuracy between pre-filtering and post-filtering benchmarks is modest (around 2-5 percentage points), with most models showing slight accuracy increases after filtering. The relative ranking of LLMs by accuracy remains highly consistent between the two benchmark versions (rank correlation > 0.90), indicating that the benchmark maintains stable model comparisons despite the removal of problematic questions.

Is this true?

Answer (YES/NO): NO